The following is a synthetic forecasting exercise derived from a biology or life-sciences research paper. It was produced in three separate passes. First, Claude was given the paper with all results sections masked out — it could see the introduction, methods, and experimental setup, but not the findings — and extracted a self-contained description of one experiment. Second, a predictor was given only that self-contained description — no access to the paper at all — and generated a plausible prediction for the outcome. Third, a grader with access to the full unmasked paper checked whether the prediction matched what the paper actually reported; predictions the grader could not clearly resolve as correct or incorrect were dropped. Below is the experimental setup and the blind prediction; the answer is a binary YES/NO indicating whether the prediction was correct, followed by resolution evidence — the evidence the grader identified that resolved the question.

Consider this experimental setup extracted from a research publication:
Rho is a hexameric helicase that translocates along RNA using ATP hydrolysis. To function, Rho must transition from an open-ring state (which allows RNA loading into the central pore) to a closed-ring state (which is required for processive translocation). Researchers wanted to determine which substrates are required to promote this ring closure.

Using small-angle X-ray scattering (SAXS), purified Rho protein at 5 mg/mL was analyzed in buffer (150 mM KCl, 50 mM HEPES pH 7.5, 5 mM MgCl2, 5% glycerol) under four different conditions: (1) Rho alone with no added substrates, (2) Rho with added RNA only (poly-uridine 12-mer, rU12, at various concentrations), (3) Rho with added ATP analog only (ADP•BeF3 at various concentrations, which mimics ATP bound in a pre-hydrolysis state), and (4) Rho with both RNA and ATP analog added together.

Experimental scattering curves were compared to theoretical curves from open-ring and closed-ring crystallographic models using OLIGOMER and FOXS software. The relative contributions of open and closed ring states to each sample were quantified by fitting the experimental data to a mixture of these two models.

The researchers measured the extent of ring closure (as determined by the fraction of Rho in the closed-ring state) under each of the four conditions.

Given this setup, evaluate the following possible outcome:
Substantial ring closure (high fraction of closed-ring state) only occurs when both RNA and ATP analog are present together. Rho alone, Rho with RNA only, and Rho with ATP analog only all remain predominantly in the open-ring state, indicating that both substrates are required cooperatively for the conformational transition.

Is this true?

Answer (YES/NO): YES